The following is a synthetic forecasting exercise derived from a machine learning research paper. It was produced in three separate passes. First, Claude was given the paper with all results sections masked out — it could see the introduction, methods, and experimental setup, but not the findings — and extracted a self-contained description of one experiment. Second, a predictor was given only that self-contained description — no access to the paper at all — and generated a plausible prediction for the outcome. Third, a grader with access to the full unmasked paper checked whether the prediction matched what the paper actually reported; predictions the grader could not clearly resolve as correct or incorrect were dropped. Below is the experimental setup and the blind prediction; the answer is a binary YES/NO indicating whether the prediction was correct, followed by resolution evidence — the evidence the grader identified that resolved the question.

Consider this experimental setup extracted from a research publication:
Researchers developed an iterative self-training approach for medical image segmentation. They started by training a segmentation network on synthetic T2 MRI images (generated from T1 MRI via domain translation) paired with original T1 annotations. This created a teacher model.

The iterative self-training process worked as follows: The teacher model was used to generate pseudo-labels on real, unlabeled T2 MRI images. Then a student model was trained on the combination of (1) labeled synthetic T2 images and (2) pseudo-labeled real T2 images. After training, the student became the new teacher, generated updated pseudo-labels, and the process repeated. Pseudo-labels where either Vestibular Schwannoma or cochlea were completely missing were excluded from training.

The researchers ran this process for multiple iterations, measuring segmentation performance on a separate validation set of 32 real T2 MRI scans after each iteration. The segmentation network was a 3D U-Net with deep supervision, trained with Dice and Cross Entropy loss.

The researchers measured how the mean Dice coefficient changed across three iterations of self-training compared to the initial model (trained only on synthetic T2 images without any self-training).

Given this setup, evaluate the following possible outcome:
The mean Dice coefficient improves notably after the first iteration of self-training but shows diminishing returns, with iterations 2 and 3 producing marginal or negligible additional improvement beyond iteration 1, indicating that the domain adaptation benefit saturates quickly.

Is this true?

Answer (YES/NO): NO